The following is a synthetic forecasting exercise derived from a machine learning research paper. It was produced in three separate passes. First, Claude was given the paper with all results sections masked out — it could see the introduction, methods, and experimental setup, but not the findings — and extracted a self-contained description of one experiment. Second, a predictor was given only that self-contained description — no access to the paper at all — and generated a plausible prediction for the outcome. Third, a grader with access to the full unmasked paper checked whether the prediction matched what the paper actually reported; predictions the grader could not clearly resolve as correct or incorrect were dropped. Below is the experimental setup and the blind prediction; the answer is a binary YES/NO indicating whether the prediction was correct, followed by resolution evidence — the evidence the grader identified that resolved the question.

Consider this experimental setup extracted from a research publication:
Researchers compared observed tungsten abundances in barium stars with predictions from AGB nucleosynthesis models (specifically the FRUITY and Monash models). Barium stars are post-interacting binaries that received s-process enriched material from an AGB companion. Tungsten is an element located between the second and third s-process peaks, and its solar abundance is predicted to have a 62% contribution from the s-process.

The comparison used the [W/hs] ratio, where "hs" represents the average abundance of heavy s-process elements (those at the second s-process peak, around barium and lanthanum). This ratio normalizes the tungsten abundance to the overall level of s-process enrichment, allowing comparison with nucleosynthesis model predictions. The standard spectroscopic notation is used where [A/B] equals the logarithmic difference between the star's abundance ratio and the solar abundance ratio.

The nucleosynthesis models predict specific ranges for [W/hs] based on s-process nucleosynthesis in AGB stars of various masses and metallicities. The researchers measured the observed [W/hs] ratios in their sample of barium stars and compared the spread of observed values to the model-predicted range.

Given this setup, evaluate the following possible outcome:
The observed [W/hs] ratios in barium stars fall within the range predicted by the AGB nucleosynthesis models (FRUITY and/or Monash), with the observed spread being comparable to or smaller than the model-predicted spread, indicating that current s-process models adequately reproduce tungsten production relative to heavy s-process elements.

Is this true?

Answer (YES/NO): NO